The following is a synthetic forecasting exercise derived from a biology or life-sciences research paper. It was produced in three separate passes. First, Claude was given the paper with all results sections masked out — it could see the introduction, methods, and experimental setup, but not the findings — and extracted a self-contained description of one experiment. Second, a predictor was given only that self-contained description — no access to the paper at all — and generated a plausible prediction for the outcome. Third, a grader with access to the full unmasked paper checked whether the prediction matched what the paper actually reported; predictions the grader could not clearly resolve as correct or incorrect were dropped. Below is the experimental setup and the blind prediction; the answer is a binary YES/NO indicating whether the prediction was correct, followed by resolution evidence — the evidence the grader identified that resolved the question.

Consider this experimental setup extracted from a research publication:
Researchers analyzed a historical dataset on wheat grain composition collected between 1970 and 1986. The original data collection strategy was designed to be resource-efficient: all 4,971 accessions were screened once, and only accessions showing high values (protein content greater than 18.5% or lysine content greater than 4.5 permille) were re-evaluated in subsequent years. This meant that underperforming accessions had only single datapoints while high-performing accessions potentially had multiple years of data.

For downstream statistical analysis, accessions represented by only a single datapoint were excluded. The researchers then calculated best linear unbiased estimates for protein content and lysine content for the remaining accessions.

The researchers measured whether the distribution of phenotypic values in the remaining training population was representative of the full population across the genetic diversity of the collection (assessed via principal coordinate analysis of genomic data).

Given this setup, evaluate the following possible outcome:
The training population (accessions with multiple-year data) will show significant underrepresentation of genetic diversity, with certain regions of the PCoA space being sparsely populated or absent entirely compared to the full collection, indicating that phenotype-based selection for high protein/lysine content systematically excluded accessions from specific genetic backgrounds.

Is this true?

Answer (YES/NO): NO